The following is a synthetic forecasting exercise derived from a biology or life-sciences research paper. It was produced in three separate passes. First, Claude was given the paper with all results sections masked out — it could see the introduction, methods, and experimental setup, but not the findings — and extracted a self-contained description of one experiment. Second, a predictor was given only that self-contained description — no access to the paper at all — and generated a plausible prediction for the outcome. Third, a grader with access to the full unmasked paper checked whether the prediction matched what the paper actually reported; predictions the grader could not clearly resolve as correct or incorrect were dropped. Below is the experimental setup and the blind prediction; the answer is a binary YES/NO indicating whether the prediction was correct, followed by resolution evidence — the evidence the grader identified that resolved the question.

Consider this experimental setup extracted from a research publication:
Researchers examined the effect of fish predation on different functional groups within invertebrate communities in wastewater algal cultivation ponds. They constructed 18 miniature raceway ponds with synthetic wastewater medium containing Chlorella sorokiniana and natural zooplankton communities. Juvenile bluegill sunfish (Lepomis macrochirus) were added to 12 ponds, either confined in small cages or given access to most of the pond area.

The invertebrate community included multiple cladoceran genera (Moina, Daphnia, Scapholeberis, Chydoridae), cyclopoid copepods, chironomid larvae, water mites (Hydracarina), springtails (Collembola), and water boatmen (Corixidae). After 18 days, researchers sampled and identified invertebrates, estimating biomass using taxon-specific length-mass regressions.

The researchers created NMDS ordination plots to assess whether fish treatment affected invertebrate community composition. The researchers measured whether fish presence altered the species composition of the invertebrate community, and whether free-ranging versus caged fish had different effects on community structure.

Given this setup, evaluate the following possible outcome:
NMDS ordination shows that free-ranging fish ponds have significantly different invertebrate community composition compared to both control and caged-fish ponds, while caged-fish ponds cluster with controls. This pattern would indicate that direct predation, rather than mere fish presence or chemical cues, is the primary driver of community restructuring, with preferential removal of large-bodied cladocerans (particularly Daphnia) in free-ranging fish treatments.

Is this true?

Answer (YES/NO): NO